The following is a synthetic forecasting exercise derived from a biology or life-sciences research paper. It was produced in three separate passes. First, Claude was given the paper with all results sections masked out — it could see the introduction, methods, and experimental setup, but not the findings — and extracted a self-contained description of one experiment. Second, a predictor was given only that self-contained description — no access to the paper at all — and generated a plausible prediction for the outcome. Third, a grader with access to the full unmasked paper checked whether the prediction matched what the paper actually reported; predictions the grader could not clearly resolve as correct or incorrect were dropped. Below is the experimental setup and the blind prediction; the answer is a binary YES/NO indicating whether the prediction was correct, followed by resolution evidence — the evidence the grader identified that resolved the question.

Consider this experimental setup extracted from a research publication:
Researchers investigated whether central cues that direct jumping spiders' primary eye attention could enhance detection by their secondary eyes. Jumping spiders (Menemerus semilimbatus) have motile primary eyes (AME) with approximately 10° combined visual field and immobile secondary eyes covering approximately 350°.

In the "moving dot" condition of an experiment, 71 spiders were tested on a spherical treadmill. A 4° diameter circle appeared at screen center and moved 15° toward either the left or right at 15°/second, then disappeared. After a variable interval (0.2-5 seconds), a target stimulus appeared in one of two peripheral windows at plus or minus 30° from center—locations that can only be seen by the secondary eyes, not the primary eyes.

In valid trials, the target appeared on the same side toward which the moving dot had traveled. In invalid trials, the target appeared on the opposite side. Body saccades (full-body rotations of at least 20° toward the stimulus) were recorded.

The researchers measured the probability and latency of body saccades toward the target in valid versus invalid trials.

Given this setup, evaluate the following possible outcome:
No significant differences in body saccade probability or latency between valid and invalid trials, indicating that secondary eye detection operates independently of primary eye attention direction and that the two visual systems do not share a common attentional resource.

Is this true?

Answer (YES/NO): NO